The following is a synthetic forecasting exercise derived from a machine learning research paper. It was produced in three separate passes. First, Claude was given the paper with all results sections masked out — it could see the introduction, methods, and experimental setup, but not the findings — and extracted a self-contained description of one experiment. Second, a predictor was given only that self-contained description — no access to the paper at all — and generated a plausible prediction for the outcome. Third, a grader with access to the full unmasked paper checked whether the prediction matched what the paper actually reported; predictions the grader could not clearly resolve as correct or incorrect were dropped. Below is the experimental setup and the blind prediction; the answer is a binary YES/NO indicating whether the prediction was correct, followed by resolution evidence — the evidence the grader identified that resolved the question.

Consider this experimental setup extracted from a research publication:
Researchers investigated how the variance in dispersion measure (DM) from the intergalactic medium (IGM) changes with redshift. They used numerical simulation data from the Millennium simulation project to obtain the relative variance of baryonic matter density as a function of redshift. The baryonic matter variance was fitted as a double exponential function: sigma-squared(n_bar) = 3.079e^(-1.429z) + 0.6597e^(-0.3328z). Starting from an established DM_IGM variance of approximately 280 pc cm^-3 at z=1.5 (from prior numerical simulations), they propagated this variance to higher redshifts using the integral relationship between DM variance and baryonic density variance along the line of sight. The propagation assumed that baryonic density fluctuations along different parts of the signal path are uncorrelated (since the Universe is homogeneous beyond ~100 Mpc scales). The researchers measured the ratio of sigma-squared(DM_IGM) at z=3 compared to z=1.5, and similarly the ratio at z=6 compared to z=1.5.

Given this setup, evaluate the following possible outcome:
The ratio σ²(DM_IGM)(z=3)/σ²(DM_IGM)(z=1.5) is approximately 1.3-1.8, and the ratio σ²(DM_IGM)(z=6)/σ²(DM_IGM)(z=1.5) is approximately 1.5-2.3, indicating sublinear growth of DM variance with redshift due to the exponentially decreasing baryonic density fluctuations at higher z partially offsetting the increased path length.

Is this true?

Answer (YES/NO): NO